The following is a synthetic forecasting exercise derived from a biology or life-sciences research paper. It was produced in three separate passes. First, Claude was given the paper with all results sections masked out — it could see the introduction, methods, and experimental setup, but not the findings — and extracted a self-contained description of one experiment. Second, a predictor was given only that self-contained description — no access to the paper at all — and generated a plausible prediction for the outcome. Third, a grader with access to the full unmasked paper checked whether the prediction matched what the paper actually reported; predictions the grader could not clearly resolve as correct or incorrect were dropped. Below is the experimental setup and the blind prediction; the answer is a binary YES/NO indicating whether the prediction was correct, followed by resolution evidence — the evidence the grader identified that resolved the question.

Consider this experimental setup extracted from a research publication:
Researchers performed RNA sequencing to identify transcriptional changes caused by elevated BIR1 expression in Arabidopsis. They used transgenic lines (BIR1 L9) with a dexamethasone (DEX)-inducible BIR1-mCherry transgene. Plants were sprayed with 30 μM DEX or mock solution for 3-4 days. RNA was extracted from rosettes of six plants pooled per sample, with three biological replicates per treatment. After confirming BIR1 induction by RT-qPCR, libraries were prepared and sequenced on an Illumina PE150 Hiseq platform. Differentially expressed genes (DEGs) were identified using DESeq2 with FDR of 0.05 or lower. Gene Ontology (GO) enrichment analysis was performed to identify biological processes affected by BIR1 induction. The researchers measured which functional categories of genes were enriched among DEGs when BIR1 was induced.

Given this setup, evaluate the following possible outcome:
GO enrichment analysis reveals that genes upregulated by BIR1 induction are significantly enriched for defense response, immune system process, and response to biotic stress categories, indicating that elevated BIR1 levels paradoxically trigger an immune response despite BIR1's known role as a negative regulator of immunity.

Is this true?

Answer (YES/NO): NO